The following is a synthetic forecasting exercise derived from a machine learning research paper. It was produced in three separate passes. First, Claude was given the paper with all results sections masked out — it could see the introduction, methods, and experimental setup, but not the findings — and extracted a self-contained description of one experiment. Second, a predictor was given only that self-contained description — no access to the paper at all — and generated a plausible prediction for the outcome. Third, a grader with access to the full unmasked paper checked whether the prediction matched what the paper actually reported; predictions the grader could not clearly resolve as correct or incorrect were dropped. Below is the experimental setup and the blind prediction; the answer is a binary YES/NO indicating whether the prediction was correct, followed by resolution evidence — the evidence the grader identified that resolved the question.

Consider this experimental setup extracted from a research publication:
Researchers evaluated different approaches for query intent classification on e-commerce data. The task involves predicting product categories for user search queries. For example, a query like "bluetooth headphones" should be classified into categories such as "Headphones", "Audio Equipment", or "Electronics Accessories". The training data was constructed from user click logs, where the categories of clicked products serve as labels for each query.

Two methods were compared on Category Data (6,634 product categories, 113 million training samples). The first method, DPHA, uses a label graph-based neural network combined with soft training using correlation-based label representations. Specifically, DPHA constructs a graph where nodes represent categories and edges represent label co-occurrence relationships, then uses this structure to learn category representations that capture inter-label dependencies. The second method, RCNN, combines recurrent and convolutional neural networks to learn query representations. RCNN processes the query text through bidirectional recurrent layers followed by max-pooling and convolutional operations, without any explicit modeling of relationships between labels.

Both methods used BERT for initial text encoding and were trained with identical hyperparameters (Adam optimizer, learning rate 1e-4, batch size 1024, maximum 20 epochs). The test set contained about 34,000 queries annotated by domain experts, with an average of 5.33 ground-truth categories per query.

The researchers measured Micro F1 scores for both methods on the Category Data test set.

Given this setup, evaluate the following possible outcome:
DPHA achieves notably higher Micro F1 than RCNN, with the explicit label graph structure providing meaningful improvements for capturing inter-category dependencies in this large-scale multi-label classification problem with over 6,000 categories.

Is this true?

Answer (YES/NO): NO